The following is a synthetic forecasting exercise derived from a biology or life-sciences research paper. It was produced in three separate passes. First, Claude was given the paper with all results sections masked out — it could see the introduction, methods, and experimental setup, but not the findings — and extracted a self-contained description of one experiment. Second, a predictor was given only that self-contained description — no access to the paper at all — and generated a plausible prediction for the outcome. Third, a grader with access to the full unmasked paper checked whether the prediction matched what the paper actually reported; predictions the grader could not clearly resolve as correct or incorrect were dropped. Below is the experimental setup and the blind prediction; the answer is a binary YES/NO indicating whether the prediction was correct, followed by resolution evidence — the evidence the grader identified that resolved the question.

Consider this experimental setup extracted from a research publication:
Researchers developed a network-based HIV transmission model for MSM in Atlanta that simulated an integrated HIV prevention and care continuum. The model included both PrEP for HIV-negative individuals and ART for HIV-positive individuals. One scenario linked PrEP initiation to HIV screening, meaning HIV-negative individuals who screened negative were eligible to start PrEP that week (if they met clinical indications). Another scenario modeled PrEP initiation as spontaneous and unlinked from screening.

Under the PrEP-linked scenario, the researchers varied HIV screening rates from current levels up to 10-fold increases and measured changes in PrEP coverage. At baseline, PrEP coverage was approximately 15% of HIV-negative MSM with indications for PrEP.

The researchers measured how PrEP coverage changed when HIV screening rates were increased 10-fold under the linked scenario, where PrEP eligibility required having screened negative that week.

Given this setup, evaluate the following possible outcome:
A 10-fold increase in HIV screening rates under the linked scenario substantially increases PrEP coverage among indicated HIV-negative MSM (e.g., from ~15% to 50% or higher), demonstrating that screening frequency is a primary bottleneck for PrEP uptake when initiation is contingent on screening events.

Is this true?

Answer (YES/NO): YES